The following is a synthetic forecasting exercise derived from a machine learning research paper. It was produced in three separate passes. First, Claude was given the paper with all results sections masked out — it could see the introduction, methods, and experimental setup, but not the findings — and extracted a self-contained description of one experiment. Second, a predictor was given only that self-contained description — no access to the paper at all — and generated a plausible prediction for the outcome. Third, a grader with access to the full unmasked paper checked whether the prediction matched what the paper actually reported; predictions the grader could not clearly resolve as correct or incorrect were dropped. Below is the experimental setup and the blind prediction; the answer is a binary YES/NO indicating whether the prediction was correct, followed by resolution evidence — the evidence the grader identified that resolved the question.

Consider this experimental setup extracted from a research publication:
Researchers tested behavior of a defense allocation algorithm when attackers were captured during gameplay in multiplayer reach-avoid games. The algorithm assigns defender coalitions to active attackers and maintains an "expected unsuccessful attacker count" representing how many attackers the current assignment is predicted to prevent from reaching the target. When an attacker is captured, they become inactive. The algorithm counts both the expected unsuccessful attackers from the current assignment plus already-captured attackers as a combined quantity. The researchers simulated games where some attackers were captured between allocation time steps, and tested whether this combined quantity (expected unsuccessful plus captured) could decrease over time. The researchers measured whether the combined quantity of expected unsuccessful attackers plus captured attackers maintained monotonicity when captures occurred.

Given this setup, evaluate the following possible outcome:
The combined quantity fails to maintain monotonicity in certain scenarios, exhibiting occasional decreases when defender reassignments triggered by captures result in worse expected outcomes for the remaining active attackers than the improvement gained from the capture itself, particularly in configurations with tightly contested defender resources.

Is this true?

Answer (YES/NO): NO